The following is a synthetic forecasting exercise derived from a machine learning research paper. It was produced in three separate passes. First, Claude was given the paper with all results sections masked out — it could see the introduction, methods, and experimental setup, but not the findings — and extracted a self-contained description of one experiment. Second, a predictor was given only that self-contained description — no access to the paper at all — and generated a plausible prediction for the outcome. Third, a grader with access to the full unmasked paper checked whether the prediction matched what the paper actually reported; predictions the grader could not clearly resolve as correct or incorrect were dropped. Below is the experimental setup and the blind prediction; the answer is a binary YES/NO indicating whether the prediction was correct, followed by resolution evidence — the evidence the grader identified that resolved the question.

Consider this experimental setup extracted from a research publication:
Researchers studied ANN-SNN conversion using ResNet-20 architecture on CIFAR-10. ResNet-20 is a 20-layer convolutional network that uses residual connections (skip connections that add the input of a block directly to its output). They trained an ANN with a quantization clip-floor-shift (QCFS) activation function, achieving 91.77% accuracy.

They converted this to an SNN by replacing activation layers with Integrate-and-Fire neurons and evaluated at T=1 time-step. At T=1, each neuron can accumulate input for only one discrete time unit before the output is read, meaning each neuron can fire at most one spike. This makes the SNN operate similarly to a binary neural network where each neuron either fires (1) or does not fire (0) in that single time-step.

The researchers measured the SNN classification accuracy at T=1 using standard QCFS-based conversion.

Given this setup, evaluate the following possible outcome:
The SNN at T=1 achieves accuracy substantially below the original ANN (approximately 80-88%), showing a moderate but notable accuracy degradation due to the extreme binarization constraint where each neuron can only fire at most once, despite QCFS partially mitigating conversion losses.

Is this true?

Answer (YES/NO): NO